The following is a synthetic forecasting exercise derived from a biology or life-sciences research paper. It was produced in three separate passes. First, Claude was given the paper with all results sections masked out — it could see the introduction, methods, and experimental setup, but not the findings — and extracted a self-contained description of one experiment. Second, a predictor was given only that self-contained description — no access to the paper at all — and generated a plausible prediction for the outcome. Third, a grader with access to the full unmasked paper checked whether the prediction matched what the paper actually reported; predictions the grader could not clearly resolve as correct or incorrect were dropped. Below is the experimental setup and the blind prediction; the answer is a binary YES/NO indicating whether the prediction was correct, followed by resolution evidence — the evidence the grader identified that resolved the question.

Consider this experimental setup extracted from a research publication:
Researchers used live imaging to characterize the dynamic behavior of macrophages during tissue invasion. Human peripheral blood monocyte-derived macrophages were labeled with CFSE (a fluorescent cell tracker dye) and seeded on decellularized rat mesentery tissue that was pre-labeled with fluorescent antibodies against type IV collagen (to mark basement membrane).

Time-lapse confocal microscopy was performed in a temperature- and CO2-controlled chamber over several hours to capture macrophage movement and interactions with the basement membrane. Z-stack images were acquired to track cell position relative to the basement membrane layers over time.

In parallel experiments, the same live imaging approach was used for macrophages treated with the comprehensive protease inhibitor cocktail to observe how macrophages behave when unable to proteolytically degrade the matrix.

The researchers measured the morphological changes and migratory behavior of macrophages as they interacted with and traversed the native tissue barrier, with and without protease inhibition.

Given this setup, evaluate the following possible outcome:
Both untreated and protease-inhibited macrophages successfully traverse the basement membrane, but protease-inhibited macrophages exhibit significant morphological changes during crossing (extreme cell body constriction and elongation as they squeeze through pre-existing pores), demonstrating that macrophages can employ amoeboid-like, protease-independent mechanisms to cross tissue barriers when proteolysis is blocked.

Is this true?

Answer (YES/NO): YES